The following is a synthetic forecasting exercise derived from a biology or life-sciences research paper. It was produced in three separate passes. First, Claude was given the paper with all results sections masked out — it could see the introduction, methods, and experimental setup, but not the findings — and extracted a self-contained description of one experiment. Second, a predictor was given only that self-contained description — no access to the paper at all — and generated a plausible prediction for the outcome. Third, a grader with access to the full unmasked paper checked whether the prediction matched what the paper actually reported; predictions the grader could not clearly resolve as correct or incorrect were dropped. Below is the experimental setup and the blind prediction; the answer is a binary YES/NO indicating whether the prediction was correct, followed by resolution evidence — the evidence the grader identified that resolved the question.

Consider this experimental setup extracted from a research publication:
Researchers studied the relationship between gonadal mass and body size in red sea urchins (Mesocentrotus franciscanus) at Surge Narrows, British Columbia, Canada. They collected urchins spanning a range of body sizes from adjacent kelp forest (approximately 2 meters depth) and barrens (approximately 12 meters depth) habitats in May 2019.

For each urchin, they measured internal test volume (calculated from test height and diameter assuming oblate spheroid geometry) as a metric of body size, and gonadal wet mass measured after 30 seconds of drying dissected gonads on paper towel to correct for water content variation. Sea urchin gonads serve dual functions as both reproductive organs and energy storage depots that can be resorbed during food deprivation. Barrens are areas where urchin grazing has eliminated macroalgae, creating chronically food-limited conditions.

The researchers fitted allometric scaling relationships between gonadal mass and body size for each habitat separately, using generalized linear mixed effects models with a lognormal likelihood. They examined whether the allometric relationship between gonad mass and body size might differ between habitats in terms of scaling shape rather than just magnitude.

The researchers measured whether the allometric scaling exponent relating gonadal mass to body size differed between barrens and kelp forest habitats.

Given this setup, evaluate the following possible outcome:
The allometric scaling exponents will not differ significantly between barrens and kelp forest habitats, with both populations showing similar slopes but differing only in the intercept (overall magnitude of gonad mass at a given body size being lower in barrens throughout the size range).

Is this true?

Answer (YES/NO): NO